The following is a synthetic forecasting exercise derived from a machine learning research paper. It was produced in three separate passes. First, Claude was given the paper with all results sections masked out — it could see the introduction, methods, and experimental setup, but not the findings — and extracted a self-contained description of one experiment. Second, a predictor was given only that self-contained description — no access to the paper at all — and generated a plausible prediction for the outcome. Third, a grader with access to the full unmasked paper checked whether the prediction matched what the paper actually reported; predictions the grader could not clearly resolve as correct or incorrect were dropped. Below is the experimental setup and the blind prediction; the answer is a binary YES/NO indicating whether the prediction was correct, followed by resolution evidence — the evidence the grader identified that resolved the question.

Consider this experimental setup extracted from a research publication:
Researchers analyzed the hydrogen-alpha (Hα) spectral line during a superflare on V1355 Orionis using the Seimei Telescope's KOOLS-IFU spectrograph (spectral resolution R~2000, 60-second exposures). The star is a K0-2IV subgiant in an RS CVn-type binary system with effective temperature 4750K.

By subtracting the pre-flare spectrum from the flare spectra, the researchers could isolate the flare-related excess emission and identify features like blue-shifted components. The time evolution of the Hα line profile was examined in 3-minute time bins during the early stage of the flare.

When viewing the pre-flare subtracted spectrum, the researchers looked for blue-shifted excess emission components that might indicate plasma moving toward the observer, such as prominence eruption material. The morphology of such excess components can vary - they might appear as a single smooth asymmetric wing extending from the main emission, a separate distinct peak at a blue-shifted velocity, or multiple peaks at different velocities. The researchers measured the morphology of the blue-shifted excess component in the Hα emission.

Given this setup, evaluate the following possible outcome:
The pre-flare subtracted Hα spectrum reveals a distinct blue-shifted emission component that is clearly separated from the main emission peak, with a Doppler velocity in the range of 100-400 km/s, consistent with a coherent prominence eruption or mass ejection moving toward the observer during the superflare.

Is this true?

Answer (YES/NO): NO